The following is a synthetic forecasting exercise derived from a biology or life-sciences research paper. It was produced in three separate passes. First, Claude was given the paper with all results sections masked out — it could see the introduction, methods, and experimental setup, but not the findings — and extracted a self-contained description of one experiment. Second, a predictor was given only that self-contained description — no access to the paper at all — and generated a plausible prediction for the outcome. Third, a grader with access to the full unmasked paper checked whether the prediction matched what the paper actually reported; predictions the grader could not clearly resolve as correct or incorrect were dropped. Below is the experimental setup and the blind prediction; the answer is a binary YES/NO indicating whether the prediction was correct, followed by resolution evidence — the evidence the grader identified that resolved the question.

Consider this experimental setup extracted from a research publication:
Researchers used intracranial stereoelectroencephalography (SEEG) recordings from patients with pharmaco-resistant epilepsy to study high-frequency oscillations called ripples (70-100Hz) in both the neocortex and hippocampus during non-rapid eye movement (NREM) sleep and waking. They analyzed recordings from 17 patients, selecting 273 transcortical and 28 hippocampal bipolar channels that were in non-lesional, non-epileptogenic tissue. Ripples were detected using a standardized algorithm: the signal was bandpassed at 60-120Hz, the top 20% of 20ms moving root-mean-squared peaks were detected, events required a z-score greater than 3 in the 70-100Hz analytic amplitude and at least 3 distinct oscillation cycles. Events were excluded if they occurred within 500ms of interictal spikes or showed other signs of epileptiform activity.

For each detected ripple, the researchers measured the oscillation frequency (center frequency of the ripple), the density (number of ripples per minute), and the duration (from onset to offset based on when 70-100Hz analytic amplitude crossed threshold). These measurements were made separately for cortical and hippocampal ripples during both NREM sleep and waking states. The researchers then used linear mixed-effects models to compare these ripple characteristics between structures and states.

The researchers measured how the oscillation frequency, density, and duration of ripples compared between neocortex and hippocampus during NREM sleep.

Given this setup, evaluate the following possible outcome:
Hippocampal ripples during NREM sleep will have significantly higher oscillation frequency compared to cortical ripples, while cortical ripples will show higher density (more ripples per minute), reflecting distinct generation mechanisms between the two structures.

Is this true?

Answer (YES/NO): NO